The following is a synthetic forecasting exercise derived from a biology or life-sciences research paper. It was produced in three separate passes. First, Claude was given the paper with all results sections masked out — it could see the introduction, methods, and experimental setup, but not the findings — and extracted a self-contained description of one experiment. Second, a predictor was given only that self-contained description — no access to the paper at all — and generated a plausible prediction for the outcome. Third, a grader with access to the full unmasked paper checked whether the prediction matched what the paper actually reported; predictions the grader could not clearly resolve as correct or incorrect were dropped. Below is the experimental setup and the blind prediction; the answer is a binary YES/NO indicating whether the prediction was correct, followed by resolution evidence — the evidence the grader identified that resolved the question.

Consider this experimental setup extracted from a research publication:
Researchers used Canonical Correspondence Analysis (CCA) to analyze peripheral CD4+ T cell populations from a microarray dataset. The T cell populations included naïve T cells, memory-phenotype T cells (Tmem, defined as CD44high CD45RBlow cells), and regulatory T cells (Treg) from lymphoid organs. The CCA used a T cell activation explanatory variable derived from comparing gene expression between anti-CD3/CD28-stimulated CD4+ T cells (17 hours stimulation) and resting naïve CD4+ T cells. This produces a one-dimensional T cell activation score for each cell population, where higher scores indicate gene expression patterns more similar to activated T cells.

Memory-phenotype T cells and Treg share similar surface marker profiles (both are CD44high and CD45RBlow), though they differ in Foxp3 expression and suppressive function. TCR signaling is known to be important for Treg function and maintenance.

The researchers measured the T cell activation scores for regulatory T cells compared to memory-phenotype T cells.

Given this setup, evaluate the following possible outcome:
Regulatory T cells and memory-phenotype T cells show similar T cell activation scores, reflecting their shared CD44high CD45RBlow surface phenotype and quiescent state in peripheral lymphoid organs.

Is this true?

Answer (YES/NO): YES